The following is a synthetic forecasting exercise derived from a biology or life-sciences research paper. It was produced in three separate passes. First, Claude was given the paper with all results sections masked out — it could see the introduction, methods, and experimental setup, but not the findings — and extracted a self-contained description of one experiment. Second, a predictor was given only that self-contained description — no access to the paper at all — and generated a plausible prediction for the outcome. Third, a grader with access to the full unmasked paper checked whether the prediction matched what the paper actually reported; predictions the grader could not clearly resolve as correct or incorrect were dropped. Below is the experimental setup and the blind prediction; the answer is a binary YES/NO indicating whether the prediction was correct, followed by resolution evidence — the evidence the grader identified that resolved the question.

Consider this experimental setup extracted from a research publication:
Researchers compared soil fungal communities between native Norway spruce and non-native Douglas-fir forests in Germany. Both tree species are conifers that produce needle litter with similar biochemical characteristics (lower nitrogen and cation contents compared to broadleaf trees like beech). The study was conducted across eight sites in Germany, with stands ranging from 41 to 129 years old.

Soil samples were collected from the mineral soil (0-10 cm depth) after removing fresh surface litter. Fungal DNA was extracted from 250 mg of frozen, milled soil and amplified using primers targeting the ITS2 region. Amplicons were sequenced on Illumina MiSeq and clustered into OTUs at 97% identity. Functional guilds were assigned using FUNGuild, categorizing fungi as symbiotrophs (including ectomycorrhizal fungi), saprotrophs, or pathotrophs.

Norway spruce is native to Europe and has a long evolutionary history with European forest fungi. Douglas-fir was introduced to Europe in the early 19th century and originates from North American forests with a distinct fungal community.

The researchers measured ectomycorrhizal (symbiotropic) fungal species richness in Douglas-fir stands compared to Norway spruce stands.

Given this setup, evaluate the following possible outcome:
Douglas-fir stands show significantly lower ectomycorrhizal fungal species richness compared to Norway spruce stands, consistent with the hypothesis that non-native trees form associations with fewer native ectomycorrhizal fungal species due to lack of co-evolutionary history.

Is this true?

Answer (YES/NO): NO